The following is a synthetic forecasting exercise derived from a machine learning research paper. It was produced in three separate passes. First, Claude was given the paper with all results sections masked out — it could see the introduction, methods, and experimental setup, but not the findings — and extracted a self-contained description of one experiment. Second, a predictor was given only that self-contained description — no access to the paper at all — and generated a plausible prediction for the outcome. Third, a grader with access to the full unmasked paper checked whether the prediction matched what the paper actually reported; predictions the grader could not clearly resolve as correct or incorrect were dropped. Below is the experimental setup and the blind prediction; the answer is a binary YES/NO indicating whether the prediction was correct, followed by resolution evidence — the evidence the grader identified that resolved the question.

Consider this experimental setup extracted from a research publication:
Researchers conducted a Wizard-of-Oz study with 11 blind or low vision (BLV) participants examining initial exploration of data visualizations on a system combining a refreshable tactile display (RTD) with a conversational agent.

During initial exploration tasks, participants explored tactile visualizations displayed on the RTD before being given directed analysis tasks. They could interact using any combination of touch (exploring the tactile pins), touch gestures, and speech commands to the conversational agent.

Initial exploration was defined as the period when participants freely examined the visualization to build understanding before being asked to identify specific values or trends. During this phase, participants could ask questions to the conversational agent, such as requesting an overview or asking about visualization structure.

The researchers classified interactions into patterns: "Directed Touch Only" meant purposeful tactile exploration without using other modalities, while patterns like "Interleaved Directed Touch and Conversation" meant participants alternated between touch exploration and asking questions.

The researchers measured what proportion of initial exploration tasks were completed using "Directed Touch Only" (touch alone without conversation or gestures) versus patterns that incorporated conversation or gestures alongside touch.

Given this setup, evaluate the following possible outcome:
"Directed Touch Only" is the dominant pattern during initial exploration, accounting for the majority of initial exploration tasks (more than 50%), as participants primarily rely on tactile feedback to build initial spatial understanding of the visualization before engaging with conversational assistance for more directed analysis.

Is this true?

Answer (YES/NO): NO